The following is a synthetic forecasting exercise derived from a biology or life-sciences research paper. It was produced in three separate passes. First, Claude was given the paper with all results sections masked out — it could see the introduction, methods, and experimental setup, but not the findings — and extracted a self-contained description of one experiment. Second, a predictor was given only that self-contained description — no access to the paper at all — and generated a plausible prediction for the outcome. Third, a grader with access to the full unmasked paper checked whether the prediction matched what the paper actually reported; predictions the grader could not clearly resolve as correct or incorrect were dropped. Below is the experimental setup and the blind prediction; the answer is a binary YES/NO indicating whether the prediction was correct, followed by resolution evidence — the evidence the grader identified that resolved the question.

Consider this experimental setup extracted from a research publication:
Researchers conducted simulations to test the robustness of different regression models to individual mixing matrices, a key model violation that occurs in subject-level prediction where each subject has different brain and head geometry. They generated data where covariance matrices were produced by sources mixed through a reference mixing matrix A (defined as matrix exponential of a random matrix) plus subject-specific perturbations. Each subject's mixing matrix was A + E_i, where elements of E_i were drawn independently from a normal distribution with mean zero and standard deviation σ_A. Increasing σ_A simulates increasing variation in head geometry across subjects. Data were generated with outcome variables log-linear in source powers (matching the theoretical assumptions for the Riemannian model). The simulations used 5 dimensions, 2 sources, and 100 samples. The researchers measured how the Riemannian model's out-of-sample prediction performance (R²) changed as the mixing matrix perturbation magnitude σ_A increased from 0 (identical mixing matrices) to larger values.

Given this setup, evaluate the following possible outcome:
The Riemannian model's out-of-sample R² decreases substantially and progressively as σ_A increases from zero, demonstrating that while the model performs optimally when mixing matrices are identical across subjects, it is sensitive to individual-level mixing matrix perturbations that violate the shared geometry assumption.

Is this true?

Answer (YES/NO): NO